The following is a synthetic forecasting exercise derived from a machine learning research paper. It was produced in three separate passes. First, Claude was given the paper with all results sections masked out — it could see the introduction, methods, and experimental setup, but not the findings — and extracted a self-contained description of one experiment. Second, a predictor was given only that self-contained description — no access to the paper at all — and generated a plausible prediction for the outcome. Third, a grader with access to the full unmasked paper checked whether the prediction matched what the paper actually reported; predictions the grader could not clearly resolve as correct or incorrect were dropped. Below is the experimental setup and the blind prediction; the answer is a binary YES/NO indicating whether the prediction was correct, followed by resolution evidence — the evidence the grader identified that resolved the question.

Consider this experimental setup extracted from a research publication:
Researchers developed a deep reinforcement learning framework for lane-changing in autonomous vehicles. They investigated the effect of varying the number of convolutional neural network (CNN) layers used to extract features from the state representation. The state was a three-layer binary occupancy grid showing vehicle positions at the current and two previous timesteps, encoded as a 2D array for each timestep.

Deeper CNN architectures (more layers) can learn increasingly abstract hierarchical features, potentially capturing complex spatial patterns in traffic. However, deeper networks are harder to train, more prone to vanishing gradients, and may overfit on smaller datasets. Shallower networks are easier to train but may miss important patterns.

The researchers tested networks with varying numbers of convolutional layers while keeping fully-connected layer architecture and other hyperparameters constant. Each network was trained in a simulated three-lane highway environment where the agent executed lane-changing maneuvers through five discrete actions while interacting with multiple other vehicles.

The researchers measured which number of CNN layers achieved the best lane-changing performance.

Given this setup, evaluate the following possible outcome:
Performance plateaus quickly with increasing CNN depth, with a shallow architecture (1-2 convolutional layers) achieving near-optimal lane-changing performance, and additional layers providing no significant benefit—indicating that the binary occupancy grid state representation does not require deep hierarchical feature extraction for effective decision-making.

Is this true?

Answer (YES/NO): NO